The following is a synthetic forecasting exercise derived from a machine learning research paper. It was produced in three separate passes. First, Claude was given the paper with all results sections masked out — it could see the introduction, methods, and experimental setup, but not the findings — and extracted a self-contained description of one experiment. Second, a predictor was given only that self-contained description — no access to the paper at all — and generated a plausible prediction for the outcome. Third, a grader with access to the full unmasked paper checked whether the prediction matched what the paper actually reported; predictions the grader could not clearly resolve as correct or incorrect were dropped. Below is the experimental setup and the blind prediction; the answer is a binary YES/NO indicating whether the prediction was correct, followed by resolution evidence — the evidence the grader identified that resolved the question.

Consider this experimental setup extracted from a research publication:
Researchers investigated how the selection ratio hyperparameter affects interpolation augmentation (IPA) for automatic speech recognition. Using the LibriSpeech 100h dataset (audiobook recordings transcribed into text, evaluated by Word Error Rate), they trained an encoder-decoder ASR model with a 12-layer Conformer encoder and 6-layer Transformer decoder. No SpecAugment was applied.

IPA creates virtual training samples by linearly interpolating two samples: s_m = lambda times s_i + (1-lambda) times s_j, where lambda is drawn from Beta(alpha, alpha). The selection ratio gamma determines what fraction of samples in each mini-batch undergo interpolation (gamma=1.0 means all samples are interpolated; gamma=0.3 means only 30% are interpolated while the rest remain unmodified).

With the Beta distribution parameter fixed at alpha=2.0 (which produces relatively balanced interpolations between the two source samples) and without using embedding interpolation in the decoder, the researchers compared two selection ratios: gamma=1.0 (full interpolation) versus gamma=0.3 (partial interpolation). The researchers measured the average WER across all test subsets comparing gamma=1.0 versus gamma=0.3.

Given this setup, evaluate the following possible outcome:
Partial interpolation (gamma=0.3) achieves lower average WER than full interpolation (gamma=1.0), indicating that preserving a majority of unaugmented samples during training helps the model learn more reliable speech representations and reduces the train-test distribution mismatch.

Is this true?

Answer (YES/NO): NO